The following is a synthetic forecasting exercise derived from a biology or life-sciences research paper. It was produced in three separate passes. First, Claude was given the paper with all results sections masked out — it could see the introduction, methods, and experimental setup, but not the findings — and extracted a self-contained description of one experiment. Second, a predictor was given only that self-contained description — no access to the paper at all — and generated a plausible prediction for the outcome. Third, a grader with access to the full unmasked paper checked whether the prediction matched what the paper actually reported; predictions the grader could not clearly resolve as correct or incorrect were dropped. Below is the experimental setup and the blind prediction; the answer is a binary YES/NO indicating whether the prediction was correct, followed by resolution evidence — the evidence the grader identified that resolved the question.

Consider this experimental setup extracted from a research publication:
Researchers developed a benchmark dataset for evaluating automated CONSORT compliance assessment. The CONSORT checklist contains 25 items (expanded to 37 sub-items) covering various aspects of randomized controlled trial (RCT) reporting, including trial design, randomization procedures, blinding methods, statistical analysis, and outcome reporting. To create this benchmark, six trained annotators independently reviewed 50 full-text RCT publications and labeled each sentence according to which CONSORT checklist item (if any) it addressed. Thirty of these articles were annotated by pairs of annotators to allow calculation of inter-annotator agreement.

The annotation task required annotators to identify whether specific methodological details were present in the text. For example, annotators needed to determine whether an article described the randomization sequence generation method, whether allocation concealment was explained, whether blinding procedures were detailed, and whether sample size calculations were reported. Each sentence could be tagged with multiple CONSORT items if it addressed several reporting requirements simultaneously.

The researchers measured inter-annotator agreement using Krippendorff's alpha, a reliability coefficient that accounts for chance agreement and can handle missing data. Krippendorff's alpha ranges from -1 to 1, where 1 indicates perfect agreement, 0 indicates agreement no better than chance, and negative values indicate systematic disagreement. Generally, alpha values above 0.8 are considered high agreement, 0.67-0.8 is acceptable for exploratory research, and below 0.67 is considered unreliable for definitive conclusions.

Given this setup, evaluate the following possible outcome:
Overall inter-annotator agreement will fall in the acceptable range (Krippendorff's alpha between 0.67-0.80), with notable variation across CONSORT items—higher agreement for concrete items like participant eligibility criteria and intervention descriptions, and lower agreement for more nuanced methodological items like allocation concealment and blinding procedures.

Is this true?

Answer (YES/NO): NO